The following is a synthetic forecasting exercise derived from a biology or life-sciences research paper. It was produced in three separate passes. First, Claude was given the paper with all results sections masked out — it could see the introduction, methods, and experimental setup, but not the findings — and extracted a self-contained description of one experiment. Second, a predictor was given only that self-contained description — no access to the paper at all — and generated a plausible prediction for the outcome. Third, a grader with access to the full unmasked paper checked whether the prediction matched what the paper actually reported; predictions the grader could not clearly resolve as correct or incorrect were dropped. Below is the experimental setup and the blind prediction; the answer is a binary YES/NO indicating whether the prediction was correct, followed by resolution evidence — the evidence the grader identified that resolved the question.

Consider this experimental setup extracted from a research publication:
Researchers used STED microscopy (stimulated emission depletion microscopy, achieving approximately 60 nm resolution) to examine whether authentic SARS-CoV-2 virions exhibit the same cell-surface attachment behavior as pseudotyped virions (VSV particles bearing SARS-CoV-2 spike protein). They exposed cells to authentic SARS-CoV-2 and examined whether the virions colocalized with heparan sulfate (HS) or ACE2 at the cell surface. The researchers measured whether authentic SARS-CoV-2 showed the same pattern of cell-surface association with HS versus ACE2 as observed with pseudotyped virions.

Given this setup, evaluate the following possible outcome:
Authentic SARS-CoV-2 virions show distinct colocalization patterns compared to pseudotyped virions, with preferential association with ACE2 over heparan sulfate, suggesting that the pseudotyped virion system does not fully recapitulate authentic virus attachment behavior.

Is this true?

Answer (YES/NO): NO